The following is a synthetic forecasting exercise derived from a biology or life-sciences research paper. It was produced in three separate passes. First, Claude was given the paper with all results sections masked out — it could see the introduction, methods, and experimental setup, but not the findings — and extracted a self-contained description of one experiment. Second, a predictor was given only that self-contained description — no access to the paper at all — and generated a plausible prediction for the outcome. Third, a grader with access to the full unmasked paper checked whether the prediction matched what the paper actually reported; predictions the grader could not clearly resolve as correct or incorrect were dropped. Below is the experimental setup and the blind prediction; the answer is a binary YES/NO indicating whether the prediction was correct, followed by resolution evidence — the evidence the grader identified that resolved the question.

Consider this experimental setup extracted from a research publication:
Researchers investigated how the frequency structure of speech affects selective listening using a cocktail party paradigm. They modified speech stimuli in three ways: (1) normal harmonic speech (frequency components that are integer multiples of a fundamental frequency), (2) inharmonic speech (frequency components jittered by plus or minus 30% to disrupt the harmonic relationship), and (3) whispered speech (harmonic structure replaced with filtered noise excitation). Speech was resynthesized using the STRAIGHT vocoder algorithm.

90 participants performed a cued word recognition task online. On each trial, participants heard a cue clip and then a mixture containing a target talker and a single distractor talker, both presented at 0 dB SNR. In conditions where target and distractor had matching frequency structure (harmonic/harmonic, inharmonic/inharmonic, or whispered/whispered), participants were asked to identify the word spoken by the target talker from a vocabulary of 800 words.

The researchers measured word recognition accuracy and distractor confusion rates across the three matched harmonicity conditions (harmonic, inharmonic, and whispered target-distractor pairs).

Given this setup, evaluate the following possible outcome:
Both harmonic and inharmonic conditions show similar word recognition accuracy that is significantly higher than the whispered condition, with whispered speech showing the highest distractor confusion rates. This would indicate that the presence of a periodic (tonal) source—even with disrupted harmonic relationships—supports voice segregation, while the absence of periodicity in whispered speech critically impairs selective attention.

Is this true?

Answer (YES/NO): NO